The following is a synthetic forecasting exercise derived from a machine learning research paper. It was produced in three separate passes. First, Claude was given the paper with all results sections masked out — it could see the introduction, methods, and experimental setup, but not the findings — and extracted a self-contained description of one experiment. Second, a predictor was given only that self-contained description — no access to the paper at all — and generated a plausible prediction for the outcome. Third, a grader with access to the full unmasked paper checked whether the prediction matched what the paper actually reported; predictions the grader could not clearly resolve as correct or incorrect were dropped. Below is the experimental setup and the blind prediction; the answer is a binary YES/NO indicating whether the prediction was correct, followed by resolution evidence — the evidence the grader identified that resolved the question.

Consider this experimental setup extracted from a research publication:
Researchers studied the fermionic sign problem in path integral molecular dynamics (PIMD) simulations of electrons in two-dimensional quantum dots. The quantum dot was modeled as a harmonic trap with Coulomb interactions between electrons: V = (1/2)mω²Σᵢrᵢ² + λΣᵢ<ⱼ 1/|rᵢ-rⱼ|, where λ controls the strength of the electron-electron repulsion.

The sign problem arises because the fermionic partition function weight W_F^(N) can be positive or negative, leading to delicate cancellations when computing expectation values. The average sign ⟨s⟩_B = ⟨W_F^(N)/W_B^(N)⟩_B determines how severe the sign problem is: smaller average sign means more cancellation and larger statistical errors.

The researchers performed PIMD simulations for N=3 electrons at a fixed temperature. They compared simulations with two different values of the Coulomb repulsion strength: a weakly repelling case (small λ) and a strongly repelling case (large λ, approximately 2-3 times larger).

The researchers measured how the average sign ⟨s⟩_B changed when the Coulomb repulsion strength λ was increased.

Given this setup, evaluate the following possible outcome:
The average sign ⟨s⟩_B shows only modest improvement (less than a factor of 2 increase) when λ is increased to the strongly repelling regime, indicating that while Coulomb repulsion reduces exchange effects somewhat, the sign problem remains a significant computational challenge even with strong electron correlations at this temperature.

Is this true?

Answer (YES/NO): NO